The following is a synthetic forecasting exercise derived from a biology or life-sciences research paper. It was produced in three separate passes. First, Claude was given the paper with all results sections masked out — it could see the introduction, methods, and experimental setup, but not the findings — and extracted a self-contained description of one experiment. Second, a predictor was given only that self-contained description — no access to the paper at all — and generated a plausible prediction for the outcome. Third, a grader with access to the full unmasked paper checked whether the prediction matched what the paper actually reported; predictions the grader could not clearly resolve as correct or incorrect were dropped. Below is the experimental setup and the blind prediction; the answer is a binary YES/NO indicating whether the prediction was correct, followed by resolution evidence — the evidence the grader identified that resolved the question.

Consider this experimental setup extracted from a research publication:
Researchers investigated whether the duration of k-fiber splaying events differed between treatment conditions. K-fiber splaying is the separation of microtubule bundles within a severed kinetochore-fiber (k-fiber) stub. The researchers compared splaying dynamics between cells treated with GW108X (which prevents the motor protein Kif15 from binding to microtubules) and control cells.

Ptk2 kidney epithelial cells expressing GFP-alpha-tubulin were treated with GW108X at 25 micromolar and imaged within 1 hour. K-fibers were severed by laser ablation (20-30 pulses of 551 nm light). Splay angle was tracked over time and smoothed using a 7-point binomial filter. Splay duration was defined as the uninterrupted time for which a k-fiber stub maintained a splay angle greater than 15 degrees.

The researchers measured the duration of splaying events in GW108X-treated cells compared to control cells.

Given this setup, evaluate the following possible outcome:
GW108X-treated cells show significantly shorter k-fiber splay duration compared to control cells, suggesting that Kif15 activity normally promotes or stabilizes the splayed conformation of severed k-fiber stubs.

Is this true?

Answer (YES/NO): NO